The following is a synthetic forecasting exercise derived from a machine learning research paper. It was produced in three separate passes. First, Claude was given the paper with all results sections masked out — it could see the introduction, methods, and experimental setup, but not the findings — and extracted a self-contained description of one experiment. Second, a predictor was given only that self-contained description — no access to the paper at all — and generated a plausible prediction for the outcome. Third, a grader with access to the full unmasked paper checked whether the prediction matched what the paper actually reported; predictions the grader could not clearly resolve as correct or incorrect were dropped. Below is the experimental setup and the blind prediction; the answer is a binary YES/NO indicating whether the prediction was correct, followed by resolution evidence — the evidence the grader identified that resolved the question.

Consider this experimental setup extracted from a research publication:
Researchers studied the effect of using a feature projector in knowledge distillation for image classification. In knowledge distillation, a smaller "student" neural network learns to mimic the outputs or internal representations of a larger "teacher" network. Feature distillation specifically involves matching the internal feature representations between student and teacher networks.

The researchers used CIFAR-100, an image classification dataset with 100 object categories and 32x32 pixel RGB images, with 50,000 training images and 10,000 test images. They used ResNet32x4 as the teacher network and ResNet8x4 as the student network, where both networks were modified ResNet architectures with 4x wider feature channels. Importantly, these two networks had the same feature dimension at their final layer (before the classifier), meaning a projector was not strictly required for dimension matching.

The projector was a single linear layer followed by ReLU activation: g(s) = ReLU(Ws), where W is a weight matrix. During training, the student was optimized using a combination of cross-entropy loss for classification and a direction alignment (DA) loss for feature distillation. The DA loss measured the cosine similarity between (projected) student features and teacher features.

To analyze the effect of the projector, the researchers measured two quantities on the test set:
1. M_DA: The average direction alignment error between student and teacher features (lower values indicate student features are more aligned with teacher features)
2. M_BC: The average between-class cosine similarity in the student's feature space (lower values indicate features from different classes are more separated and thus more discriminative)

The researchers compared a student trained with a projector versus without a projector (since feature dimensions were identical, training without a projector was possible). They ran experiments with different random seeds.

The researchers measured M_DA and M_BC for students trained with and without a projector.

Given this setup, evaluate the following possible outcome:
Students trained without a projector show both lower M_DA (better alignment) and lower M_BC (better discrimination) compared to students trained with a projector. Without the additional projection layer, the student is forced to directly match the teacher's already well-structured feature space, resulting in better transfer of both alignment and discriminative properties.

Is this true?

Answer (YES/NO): NO